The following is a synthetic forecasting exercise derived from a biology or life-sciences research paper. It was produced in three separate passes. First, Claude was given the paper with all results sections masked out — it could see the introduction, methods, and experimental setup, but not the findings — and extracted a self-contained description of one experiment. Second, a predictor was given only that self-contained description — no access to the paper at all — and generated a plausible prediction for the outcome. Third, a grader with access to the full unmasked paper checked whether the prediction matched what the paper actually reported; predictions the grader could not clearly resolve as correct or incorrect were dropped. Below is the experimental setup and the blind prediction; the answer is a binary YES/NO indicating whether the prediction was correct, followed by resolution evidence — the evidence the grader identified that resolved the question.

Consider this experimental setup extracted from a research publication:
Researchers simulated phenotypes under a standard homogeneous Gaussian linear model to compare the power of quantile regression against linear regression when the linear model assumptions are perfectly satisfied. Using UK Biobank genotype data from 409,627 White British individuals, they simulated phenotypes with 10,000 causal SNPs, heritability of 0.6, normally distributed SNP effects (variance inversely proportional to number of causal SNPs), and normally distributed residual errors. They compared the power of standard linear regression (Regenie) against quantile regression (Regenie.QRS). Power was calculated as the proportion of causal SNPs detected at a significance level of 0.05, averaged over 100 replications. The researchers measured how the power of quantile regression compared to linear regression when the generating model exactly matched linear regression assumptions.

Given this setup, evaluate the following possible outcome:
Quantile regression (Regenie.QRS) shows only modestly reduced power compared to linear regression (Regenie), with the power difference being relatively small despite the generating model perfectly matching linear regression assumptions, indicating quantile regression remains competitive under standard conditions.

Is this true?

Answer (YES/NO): YES